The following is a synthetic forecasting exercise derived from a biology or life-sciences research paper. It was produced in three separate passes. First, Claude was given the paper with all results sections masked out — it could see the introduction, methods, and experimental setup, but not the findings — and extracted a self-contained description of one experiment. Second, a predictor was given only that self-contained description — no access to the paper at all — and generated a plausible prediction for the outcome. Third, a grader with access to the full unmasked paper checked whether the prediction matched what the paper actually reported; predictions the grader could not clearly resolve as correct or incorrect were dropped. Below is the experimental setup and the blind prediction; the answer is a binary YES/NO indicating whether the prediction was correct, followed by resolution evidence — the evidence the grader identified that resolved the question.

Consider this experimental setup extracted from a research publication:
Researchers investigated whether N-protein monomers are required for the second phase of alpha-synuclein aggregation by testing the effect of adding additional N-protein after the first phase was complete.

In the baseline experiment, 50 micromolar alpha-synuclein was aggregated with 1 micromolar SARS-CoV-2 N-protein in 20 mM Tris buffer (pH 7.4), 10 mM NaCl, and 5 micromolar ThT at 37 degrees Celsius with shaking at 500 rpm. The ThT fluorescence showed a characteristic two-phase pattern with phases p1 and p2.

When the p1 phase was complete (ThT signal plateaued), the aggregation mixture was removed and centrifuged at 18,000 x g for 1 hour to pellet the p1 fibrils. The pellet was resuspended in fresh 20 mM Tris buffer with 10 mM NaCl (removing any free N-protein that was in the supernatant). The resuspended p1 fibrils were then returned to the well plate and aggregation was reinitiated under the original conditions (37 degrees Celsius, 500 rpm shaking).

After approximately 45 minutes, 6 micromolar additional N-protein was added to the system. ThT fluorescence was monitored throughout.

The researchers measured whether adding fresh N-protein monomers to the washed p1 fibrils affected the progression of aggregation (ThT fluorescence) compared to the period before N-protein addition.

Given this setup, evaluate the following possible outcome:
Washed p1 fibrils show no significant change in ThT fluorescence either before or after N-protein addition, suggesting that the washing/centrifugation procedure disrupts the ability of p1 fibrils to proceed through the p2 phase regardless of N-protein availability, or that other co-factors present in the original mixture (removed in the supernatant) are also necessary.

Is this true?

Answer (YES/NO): YES